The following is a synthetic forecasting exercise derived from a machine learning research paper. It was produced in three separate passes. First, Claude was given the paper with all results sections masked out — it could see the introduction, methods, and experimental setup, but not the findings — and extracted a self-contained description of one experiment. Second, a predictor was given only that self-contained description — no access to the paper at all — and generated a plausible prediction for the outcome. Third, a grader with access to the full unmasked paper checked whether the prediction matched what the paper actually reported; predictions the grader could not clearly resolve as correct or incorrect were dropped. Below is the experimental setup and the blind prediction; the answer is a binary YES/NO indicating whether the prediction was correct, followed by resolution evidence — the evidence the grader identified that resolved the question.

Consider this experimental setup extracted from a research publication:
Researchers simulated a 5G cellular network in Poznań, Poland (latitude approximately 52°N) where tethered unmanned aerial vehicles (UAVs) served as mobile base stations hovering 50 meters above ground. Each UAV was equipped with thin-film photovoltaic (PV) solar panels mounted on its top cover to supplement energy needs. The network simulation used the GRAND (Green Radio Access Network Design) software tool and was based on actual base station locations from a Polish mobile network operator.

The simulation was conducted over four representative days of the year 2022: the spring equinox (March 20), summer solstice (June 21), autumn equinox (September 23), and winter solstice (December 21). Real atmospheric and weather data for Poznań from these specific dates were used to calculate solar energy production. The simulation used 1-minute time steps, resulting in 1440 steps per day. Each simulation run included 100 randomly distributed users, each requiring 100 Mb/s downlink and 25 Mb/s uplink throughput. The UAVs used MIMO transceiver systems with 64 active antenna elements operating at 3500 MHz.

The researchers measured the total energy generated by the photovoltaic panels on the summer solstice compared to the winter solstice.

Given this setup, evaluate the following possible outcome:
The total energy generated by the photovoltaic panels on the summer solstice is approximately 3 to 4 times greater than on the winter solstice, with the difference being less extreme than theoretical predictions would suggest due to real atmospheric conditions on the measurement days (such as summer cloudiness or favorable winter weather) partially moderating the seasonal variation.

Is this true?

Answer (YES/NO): NO